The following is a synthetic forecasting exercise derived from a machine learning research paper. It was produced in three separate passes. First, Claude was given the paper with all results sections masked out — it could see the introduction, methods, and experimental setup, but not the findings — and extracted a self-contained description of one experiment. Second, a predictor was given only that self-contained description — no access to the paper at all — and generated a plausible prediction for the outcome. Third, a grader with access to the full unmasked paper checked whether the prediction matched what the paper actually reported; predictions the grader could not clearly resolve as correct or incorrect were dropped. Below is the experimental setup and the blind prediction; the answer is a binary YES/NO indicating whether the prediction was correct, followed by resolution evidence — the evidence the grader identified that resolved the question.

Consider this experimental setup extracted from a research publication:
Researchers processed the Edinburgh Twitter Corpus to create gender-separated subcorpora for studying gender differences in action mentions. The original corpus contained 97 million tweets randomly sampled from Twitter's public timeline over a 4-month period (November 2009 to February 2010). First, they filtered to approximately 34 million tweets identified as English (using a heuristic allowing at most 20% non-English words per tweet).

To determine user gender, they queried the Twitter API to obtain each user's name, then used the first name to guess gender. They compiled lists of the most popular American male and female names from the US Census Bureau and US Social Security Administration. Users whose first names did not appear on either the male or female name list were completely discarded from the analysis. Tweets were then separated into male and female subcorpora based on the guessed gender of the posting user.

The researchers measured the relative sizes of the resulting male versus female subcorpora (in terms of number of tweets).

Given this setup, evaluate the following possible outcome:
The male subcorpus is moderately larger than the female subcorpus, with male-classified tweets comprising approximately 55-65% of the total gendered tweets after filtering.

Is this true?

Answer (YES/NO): NO